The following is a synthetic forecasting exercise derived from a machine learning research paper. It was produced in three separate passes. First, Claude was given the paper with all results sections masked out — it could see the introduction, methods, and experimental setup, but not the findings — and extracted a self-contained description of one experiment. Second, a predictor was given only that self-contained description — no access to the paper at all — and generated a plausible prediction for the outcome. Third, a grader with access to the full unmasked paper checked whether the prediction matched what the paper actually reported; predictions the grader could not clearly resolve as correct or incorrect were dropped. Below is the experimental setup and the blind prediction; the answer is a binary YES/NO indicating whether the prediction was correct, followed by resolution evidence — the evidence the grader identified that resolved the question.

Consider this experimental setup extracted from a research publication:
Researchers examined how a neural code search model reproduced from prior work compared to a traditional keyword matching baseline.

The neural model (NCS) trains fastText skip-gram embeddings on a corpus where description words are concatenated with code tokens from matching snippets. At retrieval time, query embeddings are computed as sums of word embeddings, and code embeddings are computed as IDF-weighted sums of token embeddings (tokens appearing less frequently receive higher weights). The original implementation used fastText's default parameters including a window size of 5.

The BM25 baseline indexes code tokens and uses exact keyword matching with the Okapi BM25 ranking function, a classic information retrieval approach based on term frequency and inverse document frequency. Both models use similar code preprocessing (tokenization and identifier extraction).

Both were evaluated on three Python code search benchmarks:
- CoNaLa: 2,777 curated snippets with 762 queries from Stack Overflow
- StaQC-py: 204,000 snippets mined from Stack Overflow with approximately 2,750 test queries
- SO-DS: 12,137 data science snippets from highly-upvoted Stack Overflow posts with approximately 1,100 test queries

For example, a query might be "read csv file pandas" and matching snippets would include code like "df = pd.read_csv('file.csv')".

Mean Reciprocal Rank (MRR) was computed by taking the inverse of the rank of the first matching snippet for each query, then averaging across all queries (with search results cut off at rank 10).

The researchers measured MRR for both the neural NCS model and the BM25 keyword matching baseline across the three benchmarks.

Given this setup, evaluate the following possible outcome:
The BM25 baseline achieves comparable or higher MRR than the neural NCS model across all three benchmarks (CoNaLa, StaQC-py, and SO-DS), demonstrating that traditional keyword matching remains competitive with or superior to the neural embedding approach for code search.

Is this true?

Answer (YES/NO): YES